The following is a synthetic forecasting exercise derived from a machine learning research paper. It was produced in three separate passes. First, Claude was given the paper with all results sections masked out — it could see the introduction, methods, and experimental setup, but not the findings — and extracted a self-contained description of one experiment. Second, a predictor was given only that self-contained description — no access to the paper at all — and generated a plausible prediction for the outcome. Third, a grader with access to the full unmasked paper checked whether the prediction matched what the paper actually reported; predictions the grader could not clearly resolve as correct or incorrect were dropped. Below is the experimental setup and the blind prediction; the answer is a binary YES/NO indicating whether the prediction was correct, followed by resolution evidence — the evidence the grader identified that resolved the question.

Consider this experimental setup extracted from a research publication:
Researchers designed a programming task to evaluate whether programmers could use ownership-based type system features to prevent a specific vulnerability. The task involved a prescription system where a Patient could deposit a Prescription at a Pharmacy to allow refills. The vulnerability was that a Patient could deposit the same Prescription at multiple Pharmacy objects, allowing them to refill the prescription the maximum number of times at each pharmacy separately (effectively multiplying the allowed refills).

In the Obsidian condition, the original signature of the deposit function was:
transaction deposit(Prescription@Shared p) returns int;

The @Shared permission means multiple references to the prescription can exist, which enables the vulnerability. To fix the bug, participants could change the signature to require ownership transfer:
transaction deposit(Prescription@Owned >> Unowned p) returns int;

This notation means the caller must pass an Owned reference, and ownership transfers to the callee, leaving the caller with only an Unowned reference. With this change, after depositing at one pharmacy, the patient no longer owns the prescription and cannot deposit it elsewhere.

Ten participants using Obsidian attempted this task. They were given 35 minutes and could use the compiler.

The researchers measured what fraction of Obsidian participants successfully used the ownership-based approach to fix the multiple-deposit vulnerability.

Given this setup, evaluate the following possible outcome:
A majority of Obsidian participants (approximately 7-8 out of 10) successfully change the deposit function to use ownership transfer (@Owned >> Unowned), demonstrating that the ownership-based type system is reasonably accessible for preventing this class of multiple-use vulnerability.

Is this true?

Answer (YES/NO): NO